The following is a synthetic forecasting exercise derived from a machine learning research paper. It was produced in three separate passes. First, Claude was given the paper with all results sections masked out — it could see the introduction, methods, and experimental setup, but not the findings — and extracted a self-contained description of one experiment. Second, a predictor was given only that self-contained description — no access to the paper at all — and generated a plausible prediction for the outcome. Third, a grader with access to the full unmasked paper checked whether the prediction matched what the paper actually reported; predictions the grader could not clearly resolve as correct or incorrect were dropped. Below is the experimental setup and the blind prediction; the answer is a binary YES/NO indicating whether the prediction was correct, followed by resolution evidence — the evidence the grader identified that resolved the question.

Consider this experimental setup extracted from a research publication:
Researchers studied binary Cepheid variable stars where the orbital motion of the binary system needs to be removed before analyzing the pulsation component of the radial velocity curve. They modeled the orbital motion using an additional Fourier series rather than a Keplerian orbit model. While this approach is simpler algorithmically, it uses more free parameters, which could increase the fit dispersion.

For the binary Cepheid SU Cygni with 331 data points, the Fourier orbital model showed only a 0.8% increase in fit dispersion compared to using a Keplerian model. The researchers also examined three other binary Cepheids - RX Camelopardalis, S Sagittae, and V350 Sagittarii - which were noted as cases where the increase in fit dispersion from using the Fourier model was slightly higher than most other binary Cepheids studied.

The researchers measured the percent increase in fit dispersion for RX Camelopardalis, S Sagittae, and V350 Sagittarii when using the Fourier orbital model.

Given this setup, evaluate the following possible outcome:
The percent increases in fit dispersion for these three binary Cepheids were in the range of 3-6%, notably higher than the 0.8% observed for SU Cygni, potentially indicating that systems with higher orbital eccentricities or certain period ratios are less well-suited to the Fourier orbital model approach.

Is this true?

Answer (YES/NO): NO